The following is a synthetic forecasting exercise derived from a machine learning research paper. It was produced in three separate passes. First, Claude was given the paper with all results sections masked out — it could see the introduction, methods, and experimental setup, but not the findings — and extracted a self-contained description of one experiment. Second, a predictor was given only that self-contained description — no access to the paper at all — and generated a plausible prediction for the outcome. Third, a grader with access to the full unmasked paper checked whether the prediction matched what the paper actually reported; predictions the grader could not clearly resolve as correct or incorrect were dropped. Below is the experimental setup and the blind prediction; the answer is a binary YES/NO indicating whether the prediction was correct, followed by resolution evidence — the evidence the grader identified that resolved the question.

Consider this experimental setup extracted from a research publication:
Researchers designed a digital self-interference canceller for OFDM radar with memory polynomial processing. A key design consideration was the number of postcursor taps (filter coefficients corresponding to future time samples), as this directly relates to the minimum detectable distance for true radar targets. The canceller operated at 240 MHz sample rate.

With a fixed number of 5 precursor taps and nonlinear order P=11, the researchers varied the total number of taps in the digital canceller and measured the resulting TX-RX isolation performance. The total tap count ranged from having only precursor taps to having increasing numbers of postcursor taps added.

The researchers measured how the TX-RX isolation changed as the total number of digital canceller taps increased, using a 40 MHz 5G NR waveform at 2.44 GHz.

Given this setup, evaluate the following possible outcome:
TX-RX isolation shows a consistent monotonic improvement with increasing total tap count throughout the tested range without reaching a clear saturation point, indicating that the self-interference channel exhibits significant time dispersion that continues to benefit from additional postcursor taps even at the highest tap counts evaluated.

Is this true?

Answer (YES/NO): NO